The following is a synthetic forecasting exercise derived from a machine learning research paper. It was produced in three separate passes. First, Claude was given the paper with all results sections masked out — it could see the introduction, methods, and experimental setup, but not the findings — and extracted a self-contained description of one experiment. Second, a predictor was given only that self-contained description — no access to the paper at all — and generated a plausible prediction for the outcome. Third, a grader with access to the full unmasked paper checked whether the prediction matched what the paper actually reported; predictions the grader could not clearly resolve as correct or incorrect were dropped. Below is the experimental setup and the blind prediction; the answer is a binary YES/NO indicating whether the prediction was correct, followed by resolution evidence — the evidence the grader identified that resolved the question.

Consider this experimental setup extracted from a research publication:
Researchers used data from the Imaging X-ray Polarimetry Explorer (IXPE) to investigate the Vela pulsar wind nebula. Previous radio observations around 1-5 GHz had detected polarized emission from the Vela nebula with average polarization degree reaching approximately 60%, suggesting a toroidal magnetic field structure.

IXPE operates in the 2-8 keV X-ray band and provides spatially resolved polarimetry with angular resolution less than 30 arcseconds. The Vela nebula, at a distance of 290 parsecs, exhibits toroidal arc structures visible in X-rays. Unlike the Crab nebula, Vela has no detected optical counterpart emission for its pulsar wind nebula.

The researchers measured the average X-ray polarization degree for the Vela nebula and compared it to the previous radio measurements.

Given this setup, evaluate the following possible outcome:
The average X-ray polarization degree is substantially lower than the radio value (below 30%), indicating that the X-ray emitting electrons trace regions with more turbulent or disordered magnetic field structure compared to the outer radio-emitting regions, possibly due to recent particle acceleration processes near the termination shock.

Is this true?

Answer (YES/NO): NO